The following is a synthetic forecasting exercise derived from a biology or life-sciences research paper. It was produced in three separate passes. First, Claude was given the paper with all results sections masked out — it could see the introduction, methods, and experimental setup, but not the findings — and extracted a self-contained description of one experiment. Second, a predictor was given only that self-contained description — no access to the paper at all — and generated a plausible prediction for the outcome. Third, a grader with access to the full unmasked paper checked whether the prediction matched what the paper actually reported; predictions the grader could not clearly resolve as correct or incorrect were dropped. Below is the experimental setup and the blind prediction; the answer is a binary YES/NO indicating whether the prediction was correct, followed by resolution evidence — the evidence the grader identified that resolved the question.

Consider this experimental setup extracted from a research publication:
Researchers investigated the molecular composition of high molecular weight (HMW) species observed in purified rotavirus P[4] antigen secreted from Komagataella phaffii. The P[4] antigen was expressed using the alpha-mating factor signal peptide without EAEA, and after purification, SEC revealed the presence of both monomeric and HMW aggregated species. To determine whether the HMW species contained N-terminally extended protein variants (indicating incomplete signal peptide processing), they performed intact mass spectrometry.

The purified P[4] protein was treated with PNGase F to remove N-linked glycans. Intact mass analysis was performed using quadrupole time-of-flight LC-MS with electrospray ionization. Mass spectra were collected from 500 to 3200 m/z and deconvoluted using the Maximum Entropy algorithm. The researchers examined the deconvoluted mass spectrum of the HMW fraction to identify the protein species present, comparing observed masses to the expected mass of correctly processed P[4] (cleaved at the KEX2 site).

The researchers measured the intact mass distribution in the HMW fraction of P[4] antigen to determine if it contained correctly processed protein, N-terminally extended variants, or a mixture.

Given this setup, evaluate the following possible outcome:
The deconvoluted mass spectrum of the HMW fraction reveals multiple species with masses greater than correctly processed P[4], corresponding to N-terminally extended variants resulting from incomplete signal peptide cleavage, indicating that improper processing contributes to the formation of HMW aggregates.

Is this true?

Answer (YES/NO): YES